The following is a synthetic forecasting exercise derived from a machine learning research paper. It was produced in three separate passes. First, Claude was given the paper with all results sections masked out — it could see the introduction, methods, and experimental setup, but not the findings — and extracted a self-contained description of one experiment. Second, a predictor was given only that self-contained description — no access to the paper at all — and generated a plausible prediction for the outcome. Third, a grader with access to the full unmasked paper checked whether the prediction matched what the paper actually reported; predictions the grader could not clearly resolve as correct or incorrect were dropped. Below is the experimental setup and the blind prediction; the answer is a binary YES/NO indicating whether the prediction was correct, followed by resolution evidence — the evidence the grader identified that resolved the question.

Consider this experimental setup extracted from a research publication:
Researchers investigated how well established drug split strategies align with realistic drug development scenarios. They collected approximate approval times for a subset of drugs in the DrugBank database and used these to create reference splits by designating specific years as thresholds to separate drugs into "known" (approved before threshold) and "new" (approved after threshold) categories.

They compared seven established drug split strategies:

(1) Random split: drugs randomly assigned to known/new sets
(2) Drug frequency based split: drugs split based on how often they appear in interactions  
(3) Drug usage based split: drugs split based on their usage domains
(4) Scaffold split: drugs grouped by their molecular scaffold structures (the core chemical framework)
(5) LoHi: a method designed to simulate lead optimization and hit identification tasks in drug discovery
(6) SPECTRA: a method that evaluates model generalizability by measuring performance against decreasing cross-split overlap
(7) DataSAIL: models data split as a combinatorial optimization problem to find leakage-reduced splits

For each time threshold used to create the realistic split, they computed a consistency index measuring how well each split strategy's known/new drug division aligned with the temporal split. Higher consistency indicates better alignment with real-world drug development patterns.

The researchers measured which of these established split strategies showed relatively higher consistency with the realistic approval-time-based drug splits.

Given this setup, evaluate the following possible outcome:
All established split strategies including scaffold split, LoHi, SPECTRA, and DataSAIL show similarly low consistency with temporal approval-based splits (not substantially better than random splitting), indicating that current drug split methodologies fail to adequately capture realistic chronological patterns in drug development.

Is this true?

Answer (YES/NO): NO